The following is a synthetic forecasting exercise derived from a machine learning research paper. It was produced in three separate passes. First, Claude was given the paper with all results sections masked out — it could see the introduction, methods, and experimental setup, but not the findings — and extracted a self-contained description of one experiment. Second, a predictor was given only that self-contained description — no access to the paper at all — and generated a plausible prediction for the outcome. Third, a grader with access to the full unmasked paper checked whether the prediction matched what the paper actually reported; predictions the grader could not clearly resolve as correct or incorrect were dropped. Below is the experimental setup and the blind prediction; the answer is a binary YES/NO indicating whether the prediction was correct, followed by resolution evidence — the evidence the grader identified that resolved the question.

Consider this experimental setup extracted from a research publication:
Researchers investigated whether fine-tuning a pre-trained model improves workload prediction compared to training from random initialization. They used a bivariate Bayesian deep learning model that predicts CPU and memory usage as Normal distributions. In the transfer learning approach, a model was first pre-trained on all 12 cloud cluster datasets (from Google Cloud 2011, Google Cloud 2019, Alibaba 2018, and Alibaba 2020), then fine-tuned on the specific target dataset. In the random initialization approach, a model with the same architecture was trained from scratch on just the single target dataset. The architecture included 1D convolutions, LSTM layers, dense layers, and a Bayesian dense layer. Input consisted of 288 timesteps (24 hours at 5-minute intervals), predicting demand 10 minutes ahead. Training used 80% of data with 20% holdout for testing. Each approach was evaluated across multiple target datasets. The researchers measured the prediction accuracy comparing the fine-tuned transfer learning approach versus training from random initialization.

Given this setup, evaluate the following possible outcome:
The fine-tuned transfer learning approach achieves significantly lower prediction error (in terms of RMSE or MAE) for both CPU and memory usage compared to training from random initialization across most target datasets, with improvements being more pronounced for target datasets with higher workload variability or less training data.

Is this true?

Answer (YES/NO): NO